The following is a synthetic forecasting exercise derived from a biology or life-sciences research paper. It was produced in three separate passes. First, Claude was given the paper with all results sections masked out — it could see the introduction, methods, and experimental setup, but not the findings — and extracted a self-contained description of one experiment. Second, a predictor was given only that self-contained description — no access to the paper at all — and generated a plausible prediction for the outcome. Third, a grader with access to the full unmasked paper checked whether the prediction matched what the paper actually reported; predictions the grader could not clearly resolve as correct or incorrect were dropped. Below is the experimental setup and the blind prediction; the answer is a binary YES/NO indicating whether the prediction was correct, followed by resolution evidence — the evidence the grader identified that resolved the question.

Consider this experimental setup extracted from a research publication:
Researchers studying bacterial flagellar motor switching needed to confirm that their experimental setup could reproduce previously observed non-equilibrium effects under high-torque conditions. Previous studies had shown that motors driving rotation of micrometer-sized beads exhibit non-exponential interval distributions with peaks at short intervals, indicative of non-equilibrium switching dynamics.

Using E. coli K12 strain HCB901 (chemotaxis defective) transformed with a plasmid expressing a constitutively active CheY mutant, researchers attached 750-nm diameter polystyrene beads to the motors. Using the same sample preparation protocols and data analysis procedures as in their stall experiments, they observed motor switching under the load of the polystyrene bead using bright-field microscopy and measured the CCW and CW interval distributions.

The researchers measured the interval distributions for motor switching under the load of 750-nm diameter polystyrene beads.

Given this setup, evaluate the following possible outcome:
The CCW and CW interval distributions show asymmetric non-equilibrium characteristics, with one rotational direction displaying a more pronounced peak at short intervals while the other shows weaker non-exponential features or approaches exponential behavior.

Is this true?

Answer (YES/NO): NO